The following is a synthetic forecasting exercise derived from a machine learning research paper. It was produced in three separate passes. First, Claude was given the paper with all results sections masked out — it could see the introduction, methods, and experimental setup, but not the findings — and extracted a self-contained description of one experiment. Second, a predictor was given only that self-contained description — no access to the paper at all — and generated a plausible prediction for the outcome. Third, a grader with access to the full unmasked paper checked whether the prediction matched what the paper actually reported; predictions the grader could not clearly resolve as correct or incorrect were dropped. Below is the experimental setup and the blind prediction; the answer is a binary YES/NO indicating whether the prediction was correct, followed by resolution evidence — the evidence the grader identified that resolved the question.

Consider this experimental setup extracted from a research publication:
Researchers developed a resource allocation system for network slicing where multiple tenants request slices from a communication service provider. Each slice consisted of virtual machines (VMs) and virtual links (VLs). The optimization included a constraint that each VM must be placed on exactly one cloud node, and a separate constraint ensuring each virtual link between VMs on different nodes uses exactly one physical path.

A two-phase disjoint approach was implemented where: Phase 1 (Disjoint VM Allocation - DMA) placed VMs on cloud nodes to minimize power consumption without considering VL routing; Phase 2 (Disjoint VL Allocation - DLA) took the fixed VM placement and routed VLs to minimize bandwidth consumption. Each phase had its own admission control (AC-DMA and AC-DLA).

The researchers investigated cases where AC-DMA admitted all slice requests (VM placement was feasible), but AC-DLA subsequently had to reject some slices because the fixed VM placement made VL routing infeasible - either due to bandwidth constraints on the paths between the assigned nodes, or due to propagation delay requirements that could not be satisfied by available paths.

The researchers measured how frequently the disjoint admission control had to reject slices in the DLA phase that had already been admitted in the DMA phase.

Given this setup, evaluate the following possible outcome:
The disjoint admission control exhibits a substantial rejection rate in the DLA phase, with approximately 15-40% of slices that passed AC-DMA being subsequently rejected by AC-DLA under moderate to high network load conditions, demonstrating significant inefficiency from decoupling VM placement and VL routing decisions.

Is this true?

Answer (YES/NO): NO